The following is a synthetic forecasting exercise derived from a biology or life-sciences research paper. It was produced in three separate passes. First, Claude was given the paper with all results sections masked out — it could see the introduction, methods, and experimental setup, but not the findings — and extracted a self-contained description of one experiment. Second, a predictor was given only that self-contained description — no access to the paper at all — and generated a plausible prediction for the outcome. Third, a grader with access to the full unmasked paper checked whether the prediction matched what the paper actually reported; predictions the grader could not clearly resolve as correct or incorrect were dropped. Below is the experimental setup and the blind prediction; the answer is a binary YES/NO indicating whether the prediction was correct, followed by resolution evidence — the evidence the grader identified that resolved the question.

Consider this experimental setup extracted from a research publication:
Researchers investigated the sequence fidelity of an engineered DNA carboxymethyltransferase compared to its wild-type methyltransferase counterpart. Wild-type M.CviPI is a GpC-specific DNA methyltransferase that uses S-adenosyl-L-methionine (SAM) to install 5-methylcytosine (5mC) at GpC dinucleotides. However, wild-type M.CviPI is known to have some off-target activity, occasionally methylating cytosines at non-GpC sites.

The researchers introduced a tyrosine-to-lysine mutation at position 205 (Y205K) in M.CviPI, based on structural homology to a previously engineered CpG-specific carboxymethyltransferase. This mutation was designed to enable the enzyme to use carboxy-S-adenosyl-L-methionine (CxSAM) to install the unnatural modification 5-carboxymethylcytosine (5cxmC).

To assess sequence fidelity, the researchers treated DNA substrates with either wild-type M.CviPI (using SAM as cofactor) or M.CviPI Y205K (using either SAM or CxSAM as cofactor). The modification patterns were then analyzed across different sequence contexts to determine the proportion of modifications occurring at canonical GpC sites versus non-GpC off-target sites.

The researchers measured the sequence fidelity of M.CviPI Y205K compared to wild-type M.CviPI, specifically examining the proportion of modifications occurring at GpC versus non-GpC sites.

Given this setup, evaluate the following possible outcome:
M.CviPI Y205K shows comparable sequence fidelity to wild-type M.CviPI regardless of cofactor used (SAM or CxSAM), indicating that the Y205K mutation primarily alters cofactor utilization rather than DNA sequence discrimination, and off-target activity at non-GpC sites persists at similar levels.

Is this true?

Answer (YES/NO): NO